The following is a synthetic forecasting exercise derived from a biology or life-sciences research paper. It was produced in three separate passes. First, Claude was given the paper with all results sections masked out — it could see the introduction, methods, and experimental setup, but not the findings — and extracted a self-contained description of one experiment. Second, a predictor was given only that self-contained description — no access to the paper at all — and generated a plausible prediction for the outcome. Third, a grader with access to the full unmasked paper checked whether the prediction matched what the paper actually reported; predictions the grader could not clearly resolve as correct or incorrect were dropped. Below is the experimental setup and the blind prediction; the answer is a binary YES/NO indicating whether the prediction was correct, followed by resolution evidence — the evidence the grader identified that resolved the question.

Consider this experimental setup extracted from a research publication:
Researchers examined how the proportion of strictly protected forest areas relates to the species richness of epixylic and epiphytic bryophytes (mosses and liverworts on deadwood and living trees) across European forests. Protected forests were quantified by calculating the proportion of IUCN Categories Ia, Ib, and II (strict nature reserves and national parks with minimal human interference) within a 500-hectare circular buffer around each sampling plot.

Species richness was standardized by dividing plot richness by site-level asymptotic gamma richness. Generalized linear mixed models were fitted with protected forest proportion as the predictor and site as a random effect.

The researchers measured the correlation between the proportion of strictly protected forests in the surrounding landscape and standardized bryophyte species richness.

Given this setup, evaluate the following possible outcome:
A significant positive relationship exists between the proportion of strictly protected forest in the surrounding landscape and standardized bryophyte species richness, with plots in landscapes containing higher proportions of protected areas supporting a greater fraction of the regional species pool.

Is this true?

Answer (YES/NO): YES